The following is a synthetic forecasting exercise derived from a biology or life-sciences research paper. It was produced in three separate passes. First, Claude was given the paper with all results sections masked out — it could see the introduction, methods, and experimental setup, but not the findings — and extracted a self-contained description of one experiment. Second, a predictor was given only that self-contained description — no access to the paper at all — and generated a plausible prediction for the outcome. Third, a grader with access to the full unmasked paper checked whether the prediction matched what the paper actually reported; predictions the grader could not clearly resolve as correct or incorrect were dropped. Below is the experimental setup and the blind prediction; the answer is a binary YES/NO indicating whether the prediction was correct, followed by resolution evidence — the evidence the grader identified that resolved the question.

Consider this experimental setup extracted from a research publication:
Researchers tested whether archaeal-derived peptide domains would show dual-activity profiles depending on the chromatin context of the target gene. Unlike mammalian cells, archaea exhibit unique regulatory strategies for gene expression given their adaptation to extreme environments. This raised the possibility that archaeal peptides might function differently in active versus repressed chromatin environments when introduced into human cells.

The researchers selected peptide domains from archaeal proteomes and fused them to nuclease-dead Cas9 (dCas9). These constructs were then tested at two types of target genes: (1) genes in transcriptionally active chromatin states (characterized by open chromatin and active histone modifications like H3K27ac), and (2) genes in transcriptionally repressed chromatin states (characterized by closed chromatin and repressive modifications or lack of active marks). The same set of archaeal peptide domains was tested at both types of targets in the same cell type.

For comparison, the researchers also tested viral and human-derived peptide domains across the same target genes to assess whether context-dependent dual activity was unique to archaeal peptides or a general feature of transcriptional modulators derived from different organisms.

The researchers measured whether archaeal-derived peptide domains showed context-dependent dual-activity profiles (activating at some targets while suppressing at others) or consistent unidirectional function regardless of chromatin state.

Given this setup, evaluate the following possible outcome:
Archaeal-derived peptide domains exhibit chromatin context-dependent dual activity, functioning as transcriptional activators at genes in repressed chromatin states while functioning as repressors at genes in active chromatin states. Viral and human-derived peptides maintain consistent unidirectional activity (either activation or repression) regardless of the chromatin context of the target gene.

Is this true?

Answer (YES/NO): NO